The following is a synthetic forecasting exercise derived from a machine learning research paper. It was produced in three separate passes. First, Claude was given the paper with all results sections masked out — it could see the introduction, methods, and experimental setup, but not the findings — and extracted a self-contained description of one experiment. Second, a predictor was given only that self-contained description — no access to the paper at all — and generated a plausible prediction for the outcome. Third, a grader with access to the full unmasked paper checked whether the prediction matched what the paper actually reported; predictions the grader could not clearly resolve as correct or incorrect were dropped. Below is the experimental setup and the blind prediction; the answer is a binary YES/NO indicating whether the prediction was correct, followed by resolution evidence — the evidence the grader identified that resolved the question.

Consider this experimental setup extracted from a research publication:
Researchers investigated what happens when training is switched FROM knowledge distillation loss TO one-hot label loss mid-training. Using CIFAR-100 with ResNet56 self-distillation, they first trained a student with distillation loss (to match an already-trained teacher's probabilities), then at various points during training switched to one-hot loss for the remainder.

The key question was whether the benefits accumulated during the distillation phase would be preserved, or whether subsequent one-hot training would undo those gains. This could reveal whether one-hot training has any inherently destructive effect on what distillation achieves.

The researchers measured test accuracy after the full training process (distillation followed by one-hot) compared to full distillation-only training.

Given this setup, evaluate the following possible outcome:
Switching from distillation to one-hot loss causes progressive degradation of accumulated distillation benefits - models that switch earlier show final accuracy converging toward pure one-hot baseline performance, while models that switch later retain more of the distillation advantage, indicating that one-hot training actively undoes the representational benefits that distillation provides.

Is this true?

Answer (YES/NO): YES